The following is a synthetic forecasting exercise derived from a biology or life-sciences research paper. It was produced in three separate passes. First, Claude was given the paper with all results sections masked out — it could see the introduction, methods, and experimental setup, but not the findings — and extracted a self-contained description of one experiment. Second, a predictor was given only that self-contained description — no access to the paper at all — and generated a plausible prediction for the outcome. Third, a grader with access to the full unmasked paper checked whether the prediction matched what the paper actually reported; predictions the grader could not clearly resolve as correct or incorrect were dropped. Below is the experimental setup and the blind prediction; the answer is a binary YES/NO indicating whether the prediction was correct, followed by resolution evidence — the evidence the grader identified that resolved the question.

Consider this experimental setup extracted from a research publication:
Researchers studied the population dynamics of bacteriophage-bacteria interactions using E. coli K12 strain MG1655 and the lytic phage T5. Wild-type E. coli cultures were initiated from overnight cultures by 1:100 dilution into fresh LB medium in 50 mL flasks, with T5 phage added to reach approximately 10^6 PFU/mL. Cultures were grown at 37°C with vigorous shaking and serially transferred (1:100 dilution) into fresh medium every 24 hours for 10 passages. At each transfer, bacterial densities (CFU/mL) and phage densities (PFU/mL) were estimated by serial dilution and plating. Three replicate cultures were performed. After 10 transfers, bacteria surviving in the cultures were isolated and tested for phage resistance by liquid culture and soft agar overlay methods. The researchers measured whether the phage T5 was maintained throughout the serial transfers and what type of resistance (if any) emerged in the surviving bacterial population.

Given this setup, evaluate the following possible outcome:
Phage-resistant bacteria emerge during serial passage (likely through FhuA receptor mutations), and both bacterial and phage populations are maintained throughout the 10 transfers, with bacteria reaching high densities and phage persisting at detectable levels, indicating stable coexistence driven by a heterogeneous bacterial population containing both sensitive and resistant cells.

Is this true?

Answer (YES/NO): NO